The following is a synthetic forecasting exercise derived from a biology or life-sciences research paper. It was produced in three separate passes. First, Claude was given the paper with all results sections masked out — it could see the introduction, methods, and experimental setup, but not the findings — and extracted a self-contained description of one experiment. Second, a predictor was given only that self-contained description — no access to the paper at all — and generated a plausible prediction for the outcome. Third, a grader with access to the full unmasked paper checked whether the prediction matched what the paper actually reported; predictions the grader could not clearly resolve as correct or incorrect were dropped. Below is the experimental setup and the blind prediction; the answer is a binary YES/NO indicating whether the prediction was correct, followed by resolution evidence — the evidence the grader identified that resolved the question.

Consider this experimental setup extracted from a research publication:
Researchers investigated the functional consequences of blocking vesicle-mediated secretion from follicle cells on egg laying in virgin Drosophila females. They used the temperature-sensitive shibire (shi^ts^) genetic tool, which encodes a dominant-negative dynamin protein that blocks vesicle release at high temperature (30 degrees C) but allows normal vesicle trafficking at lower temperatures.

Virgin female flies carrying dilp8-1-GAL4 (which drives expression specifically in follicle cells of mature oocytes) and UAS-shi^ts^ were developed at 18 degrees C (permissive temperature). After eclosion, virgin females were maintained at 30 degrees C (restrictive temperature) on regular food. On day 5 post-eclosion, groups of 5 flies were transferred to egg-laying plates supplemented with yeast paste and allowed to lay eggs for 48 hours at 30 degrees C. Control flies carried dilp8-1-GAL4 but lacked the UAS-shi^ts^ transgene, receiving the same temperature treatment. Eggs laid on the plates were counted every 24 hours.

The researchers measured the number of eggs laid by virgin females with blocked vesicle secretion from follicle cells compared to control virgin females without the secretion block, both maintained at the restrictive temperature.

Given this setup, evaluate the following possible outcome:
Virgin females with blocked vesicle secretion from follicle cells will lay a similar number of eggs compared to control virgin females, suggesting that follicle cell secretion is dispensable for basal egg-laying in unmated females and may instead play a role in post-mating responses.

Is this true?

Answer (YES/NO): NO